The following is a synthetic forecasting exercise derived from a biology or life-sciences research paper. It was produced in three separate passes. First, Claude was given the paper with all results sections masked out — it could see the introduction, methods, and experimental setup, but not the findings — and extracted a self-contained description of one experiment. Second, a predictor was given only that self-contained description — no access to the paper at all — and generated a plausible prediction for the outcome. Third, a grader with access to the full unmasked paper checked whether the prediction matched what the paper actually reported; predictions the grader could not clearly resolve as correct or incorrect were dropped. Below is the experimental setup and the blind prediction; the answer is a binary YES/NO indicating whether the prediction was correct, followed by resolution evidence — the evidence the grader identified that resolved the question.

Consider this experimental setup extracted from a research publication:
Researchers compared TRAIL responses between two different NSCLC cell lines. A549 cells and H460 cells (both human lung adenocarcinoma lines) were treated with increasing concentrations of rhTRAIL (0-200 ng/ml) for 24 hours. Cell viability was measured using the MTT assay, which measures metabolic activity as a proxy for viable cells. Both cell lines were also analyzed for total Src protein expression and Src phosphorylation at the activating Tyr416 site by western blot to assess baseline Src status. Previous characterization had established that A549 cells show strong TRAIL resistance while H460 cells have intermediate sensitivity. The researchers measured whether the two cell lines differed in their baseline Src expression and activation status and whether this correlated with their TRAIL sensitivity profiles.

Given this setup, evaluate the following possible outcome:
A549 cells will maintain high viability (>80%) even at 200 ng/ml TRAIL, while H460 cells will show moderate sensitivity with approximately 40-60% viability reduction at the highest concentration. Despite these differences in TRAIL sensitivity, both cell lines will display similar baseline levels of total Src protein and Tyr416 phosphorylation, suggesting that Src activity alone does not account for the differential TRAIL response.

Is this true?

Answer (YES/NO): NO